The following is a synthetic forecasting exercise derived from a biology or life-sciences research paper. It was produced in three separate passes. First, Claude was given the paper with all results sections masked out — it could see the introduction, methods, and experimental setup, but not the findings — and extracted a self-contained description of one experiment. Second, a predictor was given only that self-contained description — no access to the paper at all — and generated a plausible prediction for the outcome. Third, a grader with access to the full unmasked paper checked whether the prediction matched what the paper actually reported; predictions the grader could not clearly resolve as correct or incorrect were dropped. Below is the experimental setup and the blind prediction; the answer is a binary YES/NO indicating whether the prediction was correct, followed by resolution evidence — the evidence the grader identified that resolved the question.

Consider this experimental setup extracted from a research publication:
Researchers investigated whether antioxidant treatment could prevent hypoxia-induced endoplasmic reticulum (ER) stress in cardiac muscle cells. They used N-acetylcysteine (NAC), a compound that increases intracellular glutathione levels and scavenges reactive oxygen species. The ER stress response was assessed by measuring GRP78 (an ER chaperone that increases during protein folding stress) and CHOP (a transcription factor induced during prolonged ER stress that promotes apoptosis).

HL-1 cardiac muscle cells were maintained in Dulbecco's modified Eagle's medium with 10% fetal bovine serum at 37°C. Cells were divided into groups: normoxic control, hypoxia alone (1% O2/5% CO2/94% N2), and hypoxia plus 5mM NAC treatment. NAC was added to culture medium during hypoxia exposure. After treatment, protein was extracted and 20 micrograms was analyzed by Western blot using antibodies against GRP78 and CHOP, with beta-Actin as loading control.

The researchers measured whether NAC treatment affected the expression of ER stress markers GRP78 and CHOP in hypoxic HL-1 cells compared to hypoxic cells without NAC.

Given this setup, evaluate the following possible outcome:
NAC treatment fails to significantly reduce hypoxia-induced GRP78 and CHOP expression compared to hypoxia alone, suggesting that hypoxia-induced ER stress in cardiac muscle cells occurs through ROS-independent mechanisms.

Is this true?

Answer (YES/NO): NO